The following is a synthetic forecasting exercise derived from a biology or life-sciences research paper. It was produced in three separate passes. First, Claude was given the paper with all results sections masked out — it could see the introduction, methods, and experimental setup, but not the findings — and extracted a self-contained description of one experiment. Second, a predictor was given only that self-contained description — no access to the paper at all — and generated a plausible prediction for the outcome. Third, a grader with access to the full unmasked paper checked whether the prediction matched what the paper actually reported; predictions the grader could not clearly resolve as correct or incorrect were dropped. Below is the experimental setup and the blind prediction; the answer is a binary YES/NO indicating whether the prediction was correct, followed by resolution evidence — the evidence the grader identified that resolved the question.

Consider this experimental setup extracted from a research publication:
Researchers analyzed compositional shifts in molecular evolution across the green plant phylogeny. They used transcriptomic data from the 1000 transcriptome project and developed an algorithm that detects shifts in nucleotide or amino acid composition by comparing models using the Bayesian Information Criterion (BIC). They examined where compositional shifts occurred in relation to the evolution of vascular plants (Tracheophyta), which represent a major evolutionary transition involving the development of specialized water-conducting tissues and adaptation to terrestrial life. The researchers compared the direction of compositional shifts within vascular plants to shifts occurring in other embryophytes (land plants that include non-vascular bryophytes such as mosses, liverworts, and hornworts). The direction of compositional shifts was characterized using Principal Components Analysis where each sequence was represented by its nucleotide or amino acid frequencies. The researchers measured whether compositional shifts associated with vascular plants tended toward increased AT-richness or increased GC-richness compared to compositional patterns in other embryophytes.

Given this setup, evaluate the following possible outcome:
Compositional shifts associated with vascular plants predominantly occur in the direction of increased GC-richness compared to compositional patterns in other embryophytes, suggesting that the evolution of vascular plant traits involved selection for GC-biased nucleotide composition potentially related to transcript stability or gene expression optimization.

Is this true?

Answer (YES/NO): NO